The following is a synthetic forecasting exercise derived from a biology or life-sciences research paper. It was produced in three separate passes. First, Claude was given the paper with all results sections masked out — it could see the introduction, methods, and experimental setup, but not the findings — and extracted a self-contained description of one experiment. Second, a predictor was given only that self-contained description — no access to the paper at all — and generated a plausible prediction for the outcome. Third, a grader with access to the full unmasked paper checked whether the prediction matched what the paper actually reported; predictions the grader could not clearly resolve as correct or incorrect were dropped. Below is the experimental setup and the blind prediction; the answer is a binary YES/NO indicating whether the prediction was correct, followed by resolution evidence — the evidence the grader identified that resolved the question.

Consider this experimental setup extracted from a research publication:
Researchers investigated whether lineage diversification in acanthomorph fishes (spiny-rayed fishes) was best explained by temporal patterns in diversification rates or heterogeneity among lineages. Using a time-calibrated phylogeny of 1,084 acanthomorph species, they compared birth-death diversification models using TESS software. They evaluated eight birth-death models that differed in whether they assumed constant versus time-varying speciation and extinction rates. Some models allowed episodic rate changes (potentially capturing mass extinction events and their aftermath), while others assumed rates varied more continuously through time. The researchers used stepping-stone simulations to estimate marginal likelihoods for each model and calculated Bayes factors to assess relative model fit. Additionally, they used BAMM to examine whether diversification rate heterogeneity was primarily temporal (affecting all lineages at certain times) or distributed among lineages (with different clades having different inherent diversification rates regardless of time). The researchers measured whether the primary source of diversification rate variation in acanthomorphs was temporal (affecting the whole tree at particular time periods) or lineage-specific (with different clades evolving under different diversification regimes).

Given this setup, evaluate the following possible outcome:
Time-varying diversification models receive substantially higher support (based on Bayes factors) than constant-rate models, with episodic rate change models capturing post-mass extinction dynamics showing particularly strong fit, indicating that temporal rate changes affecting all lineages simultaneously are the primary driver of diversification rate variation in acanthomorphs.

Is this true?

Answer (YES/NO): NO